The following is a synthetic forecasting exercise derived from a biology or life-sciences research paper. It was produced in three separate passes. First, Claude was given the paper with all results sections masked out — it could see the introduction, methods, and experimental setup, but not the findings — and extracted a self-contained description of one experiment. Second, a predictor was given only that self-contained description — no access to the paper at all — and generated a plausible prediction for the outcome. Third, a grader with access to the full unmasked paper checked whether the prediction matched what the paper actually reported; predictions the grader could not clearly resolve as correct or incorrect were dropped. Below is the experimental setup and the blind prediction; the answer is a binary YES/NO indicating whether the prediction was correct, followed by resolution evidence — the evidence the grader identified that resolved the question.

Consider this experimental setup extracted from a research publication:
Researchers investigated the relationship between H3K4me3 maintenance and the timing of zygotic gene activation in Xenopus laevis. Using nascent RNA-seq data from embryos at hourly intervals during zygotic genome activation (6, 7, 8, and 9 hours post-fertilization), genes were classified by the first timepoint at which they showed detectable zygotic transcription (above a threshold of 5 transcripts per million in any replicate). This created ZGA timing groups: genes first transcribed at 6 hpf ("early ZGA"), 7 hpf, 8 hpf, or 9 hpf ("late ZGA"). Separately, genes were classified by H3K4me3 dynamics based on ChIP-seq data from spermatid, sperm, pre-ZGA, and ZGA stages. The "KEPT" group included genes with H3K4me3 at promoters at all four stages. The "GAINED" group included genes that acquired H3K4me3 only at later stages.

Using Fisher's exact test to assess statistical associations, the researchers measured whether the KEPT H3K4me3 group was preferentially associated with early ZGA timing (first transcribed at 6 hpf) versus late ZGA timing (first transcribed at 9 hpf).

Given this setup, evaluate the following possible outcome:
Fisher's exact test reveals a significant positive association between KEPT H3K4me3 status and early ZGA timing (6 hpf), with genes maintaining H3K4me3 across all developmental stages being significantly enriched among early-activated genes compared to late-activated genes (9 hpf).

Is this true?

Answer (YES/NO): YES